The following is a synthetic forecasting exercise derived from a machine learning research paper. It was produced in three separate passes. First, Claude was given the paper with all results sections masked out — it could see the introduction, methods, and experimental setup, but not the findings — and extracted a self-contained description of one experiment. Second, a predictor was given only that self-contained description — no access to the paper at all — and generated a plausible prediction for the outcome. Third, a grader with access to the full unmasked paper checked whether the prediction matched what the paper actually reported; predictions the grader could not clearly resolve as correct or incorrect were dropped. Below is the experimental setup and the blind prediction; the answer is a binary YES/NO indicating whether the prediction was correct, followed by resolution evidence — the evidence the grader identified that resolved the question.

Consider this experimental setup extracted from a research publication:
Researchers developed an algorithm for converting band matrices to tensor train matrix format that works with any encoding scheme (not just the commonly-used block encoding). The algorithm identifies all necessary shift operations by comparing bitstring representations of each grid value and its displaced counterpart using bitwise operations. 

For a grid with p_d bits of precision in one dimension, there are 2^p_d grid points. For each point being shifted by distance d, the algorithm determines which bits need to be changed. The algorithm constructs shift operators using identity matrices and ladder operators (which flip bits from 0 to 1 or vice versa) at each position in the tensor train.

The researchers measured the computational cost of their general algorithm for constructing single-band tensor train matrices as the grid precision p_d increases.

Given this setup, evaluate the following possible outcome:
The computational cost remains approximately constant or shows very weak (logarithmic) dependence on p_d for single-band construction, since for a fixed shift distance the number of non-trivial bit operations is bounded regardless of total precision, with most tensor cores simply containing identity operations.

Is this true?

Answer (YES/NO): NO